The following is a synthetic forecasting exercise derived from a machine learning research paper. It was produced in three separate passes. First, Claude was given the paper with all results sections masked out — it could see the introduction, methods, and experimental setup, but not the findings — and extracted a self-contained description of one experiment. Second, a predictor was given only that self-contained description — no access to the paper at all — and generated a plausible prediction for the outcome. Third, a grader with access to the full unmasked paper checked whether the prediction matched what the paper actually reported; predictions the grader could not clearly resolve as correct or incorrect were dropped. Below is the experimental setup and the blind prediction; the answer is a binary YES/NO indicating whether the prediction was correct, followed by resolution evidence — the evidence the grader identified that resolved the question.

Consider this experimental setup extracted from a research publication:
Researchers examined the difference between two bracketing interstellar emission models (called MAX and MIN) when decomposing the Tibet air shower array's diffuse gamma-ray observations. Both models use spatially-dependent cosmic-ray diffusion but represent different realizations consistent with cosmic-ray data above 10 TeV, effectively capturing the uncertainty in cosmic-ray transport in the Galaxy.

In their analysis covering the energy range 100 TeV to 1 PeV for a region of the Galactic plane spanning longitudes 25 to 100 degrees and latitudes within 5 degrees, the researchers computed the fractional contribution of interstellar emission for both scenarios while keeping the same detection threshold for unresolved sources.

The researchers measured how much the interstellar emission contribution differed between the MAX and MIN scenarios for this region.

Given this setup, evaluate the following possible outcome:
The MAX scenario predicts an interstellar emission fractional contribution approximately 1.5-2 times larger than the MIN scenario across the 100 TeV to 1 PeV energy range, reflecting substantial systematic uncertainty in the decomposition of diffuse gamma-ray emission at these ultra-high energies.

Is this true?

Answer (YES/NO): NO